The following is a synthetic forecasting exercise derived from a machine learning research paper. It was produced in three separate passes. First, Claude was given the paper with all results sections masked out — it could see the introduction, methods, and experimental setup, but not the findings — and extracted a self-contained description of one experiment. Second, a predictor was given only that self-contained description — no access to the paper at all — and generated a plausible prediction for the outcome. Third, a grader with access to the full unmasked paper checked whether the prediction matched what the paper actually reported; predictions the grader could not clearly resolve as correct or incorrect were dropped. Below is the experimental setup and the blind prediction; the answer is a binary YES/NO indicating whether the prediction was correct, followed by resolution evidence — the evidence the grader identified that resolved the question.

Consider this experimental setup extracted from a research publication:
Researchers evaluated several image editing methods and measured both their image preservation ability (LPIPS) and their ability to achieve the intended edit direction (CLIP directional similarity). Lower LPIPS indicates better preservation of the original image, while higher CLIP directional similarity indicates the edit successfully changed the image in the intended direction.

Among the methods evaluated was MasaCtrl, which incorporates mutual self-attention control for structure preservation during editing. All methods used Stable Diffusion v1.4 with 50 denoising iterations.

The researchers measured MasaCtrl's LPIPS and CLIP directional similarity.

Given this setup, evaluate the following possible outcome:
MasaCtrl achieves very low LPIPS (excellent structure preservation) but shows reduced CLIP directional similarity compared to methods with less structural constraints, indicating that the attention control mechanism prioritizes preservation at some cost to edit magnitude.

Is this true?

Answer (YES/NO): NO